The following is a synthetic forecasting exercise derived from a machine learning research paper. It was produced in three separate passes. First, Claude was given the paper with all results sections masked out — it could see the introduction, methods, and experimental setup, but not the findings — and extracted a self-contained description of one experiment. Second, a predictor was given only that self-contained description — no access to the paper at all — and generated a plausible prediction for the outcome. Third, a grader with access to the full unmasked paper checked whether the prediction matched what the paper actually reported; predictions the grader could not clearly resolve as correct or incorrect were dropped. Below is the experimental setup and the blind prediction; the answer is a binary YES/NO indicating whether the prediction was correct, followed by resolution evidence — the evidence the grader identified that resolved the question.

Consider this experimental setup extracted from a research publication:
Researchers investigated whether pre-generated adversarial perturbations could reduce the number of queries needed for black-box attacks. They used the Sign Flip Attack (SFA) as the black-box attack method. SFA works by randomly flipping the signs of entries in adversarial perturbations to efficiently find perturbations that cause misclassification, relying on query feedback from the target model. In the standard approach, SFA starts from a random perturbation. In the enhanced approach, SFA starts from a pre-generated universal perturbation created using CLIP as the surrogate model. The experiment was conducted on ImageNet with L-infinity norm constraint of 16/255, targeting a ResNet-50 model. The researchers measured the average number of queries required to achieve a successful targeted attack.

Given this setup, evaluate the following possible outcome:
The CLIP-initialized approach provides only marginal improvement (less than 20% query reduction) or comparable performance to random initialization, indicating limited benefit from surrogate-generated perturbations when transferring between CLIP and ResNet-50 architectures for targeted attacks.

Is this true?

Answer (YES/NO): NO